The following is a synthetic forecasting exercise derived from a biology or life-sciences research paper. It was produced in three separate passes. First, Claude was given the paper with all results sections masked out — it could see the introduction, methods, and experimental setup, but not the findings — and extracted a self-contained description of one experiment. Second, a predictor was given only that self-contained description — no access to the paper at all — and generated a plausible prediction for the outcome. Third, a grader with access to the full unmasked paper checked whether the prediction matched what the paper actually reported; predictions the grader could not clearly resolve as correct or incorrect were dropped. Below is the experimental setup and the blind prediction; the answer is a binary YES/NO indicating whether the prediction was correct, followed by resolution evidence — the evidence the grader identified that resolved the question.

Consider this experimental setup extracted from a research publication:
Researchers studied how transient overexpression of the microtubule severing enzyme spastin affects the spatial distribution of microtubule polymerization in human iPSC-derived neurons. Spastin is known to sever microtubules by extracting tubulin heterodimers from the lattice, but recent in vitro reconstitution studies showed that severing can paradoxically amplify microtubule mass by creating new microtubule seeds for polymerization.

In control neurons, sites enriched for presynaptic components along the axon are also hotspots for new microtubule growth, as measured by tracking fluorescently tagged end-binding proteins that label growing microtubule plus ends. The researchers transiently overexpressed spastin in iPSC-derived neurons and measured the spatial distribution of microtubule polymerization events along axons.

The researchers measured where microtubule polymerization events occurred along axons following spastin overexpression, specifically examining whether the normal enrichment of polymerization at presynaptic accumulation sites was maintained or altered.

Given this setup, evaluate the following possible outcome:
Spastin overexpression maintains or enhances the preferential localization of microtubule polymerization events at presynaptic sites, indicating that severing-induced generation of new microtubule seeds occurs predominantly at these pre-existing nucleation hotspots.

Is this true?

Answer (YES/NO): NO